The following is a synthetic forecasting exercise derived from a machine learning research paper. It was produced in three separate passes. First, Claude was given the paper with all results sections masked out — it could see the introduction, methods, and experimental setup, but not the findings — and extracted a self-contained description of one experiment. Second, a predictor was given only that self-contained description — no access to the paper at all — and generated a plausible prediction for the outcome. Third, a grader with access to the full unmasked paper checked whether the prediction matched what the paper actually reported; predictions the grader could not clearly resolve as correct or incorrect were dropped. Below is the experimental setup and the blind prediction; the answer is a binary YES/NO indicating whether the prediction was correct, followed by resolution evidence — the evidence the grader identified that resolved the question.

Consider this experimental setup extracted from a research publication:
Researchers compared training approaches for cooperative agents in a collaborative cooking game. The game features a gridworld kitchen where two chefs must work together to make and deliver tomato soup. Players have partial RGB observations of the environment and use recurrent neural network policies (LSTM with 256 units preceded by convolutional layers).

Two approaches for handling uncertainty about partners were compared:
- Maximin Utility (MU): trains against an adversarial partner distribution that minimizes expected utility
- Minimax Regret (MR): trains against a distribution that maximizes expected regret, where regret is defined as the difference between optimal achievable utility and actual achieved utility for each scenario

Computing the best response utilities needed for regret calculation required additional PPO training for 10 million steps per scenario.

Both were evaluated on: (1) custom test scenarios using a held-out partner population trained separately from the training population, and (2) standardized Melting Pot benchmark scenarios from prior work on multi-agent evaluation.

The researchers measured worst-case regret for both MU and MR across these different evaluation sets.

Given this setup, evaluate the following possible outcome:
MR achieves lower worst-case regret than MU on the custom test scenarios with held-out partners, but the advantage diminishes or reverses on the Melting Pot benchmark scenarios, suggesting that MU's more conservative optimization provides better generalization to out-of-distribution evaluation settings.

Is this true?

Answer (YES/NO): YES